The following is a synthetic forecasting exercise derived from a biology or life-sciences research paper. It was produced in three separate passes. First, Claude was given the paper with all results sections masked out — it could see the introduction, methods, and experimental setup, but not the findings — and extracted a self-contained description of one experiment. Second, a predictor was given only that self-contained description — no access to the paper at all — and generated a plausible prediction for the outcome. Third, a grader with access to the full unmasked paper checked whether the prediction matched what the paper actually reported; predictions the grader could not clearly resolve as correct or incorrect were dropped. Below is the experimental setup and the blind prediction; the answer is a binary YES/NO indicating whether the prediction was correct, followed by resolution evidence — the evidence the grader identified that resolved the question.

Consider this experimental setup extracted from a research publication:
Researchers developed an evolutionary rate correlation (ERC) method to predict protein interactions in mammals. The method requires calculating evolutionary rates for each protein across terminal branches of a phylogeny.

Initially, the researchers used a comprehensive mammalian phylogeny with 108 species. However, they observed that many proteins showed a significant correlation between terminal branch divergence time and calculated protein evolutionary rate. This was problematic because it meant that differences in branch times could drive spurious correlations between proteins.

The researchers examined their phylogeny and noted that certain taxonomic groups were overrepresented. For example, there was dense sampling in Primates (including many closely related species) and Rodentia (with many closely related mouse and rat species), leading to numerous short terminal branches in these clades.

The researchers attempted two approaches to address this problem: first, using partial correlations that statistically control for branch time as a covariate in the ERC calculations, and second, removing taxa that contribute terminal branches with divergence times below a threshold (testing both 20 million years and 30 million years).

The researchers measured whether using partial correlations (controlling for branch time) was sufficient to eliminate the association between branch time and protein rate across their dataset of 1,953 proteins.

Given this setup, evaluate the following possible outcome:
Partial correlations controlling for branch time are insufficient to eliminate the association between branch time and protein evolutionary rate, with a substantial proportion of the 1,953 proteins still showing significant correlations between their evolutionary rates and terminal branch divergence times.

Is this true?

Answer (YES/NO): YES